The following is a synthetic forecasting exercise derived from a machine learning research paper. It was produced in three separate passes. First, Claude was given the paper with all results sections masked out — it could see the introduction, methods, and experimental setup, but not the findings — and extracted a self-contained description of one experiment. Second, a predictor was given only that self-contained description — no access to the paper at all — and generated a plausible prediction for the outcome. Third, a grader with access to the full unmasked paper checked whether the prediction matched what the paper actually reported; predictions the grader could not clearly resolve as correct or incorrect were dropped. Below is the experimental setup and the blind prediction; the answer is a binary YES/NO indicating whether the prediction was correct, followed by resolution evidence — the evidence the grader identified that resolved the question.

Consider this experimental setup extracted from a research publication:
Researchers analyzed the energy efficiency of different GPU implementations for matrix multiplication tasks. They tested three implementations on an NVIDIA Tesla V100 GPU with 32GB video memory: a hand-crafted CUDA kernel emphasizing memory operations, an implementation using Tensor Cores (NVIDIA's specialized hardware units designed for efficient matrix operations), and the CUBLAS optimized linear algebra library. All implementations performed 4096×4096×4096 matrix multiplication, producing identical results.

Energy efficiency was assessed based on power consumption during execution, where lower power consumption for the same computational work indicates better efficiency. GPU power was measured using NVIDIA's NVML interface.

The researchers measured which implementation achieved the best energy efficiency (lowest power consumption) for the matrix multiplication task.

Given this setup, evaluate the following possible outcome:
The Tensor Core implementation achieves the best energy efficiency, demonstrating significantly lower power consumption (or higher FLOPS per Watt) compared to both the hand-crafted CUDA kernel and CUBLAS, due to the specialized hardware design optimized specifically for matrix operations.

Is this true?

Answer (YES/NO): YES